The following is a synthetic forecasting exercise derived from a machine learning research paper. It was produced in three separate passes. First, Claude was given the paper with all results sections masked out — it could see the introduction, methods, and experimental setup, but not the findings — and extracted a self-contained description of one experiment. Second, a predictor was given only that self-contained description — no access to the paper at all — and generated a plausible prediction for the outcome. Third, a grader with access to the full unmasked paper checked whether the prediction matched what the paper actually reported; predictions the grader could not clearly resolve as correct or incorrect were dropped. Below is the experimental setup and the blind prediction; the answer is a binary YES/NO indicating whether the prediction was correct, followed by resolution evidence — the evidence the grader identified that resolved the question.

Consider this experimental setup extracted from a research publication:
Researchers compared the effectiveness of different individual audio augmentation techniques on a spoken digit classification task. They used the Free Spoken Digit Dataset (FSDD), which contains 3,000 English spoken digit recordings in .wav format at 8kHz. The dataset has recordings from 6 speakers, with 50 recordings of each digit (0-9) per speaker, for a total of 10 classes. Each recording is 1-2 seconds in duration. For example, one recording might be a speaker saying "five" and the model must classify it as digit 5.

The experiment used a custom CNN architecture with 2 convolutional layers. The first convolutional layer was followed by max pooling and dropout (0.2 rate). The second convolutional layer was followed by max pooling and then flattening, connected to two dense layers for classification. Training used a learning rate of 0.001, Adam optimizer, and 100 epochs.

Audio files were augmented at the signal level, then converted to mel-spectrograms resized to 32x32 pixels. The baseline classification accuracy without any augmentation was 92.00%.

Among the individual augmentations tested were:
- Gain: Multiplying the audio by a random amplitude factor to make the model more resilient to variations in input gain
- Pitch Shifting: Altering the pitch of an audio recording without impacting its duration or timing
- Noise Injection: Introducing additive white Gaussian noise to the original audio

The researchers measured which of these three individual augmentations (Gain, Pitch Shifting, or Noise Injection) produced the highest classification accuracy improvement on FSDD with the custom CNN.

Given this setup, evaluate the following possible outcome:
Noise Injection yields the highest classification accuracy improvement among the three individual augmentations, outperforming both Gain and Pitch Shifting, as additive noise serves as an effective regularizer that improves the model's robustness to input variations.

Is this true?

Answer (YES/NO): NO